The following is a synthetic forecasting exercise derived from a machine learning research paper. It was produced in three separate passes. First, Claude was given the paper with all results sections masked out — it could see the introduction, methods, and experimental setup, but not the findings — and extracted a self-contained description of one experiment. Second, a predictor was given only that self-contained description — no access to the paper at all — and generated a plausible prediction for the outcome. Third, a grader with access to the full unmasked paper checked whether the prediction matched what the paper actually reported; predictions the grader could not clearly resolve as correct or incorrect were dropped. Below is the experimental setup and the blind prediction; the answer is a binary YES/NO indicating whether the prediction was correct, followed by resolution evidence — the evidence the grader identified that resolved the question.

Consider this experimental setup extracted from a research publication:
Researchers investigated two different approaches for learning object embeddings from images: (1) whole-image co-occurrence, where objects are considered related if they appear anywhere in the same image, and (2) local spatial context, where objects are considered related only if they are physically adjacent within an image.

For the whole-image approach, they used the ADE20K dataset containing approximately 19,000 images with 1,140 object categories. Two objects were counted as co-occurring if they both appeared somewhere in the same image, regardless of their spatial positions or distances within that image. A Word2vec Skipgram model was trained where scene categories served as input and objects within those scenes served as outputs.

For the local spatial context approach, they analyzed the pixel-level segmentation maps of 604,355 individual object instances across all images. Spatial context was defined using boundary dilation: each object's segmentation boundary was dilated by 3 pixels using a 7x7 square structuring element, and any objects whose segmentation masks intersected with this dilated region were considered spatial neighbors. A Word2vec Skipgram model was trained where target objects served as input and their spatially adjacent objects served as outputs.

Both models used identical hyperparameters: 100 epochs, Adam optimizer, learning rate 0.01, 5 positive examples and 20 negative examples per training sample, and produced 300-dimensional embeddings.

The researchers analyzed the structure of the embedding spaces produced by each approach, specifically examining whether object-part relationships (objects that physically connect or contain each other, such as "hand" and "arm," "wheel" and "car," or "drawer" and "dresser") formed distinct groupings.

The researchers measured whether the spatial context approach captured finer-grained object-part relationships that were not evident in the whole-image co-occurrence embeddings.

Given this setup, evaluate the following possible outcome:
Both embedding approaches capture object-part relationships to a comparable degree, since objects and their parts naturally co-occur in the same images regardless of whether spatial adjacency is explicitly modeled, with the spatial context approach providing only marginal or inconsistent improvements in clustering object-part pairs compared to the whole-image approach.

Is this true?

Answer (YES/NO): NO